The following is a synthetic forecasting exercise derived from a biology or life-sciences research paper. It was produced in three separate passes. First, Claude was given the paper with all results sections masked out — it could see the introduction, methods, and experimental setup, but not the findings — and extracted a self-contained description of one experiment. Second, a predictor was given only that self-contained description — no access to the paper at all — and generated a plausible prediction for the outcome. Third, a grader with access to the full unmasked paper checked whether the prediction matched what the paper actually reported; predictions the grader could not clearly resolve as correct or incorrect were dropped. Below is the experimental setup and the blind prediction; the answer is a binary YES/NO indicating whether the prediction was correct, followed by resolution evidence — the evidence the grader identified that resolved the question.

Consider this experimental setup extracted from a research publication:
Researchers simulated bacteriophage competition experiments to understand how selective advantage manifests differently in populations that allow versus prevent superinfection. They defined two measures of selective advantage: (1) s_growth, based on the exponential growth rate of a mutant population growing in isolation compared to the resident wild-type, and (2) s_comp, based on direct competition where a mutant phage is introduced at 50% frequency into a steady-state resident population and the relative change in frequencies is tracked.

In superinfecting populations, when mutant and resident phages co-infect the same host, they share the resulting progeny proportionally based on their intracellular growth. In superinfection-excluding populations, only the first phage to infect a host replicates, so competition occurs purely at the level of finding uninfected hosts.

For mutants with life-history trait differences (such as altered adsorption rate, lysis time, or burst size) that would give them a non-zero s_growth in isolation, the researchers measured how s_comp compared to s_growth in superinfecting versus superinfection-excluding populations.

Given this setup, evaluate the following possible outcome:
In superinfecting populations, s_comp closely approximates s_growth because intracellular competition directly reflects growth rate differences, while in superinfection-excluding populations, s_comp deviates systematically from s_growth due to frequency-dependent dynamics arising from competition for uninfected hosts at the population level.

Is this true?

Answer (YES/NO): NO